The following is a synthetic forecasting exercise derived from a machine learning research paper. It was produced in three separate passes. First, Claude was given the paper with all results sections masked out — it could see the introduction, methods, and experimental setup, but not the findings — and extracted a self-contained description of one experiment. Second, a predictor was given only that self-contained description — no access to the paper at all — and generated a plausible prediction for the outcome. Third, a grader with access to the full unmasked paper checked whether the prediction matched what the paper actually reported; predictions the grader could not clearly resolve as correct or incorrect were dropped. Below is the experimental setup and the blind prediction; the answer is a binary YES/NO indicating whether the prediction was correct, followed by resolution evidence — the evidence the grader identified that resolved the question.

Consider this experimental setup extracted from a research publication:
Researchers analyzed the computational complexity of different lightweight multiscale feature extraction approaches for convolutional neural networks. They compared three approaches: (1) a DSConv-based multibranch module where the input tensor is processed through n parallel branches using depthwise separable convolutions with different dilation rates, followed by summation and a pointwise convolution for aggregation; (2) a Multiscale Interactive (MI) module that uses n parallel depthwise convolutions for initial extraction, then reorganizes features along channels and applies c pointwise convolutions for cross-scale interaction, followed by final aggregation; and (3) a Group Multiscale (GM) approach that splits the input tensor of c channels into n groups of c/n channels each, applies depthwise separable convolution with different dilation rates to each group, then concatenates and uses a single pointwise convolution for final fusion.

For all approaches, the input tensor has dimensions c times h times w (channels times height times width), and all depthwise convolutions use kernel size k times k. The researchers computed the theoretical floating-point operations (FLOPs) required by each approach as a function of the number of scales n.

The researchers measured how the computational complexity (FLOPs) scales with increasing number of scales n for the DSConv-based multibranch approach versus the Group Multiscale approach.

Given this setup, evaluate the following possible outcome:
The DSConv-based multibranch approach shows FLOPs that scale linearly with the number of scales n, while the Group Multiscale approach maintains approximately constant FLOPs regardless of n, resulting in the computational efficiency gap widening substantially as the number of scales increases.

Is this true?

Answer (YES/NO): YES